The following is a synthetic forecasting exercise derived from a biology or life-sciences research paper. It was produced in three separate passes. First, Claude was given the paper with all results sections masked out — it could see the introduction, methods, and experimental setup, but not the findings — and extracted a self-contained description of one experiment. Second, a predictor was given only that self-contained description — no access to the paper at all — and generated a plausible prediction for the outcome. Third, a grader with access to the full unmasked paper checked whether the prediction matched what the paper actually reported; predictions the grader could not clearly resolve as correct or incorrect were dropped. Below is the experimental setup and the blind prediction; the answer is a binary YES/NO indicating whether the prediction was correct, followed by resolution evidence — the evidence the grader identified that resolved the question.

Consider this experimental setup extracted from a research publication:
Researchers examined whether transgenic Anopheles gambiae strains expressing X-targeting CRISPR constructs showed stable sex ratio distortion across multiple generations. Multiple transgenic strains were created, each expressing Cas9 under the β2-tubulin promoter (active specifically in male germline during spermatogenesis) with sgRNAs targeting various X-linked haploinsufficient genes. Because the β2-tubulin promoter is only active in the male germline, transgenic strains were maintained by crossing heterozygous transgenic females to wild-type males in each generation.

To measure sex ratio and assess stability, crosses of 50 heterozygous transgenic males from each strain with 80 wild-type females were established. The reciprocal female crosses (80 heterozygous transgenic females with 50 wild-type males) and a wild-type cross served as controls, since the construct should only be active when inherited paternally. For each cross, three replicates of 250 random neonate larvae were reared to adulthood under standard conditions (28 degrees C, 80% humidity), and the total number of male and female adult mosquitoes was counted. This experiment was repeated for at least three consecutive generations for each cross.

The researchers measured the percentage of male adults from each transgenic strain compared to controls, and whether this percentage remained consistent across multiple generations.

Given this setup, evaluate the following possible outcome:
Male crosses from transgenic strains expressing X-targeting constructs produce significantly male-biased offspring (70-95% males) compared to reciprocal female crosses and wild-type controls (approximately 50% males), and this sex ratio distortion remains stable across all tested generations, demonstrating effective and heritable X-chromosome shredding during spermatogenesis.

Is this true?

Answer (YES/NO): NO